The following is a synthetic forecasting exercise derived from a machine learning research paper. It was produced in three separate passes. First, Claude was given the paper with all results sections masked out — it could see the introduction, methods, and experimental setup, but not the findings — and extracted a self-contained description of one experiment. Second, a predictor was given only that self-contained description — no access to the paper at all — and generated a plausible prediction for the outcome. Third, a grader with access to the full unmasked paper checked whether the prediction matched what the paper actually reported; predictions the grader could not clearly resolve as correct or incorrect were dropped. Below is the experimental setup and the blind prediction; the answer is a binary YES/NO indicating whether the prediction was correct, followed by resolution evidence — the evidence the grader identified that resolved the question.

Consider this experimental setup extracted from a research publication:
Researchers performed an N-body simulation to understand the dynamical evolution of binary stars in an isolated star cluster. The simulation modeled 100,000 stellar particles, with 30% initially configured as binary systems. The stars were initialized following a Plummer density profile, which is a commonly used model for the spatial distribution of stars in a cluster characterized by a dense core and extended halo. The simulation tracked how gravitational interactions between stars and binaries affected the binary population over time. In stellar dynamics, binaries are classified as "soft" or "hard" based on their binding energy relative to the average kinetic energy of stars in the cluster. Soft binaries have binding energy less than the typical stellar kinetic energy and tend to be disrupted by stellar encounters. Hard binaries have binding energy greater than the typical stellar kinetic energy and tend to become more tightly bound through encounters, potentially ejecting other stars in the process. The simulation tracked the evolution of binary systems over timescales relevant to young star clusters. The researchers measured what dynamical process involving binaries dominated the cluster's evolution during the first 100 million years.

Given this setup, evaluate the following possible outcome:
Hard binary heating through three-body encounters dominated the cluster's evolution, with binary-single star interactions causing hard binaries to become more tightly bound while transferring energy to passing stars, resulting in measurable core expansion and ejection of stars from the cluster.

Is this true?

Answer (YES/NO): NO